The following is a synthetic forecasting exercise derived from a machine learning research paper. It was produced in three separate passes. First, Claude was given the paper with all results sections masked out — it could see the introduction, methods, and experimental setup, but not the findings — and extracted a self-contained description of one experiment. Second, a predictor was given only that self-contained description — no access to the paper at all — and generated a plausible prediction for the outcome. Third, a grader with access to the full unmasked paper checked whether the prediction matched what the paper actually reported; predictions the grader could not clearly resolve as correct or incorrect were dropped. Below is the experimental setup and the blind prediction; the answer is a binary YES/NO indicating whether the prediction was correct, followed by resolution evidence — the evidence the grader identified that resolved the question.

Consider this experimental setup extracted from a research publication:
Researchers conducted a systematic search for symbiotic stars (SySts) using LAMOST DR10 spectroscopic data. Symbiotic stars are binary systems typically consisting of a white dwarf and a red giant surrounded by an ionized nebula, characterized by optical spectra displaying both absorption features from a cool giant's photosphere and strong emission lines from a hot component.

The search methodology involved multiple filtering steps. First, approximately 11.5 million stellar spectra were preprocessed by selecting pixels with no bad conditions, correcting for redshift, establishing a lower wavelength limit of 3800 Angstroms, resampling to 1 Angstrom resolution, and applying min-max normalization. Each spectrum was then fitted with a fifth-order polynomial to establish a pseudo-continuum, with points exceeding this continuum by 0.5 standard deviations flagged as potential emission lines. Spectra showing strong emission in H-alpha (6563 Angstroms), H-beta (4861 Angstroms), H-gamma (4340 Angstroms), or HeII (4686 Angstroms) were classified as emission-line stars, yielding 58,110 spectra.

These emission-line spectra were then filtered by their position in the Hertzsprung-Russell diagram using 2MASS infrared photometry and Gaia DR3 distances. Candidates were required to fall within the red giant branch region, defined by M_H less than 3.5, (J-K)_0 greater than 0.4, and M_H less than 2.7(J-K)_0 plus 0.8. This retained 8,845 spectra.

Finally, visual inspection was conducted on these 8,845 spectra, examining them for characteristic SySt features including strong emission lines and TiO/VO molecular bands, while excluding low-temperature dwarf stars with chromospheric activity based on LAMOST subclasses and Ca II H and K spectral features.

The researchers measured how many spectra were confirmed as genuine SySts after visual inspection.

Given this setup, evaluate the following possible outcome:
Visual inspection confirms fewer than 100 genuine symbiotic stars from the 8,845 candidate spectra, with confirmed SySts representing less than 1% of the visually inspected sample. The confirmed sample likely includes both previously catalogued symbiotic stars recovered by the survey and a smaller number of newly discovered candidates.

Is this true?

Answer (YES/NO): YES